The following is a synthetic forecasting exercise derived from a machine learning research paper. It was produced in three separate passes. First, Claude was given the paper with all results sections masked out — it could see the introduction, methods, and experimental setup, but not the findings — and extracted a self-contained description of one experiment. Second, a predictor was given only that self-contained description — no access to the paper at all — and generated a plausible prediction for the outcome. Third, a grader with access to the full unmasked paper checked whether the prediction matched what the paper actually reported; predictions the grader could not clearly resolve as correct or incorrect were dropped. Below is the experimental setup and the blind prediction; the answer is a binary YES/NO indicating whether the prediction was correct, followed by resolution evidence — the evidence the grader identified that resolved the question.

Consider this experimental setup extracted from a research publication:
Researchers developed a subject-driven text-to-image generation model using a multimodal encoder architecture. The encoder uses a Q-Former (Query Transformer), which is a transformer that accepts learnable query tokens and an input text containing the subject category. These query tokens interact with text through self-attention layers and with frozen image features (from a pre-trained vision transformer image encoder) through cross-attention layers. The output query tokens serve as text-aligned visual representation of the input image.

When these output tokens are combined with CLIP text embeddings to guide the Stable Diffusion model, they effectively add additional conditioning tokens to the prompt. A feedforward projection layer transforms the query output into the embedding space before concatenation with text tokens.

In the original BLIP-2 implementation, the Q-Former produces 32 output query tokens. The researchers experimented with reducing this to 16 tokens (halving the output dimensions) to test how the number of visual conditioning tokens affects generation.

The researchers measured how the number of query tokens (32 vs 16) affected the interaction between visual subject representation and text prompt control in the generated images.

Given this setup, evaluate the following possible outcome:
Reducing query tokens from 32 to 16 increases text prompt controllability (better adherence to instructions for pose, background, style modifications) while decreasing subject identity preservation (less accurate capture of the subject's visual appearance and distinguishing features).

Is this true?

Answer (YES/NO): NO